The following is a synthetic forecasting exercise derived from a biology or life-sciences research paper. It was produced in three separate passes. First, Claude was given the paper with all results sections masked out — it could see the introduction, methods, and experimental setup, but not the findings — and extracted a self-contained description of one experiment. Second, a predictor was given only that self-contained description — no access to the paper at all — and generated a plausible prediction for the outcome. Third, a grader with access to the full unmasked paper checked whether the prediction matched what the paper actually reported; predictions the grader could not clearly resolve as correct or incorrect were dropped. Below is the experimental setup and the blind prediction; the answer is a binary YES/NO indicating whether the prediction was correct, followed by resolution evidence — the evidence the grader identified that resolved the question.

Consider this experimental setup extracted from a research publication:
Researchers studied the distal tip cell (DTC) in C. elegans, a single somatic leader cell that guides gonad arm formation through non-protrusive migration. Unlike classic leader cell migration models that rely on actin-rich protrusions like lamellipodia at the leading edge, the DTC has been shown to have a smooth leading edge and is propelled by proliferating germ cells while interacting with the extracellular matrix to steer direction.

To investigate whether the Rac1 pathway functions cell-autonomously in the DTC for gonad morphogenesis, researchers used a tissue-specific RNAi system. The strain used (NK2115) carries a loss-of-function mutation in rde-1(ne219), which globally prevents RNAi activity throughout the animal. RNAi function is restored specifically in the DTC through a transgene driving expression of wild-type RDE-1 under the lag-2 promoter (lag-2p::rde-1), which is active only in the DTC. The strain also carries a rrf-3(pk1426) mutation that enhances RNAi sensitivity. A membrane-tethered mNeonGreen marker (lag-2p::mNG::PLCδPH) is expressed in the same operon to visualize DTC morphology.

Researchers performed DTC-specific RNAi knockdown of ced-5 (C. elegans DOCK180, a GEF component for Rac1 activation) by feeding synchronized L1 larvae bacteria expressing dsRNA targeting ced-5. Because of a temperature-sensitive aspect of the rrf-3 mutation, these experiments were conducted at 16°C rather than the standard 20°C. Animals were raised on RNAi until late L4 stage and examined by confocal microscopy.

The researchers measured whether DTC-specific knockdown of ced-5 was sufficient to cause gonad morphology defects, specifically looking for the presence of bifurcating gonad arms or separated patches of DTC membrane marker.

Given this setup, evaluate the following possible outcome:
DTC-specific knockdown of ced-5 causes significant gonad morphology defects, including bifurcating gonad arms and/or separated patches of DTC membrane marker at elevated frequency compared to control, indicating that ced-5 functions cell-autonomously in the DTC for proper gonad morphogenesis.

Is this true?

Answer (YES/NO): YES